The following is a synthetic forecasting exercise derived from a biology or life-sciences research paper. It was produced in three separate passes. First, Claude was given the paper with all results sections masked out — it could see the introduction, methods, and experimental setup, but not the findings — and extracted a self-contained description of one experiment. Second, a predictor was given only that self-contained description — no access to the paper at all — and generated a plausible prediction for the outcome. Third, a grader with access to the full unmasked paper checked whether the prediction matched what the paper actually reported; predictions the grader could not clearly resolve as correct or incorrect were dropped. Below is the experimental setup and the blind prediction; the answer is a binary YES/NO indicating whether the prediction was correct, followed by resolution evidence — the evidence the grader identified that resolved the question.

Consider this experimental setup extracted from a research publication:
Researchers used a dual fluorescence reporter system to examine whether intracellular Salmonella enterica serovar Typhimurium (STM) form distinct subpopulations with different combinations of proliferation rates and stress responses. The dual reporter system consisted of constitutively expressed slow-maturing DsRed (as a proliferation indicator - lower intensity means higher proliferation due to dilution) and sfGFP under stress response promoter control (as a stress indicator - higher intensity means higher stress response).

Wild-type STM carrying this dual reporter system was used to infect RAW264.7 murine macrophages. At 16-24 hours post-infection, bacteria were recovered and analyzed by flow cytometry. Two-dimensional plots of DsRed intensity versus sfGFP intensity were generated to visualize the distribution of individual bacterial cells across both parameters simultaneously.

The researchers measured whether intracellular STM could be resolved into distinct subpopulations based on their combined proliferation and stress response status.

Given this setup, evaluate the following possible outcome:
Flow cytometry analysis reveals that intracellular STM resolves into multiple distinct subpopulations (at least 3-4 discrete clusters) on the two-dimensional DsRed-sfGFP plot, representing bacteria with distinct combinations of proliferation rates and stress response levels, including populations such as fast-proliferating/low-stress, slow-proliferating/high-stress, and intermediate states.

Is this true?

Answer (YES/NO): NO